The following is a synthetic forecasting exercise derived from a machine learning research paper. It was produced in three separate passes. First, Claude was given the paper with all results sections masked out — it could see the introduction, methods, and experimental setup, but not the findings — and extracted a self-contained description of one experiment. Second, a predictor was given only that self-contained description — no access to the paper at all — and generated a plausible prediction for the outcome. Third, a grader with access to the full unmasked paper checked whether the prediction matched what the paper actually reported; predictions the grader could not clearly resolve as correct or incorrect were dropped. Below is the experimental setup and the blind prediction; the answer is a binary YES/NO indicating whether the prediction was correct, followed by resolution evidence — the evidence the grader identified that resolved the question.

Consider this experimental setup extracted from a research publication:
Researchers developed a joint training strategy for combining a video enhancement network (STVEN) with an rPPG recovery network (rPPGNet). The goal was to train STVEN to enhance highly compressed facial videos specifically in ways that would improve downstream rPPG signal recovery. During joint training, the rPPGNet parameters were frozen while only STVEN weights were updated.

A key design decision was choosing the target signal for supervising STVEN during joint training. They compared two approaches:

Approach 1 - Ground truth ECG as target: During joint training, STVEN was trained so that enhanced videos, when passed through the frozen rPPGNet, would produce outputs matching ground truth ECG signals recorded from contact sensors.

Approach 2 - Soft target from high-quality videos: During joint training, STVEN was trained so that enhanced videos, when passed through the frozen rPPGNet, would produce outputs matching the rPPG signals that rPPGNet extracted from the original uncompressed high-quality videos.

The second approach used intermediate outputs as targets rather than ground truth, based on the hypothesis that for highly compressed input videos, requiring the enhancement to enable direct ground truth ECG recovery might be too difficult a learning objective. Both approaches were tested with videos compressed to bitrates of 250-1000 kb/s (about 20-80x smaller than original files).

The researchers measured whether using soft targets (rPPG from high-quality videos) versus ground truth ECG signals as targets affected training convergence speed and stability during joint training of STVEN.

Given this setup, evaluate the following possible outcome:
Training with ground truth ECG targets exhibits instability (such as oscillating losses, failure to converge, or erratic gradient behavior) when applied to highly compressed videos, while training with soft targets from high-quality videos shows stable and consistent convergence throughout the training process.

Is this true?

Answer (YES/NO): YES